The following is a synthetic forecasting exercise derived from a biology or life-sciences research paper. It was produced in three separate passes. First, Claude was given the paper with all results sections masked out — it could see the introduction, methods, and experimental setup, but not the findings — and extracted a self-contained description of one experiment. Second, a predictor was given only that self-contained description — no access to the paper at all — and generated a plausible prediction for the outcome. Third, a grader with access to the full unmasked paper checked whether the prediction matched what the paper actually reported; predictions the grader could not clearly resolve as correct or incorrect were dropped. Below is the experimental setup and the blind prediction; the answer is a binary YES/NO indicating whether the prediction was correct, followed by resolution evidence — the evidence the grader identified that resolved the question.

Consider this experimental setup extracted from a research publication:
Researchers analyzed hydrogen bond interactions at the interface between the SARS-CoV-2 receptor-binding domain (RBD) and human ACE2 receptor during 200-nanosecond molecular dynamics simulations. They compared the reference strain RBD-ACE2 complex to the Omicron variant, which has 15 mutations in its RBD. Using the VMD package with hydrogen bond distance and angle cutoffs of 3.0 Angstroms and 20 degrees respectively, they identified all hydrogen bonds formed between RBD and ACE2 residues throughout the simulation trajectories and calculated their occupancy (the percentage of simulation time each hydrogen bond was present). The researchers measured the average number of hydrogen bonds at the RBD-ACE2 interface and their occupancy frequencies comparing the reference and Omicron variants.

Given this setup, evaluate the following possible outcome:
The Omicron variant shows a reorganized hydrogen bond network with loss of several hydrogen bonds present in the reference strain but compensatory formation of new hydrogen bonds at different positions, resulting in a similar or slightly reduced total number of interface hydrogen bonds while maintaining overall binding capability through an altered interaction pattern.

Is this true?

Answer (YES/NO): NO